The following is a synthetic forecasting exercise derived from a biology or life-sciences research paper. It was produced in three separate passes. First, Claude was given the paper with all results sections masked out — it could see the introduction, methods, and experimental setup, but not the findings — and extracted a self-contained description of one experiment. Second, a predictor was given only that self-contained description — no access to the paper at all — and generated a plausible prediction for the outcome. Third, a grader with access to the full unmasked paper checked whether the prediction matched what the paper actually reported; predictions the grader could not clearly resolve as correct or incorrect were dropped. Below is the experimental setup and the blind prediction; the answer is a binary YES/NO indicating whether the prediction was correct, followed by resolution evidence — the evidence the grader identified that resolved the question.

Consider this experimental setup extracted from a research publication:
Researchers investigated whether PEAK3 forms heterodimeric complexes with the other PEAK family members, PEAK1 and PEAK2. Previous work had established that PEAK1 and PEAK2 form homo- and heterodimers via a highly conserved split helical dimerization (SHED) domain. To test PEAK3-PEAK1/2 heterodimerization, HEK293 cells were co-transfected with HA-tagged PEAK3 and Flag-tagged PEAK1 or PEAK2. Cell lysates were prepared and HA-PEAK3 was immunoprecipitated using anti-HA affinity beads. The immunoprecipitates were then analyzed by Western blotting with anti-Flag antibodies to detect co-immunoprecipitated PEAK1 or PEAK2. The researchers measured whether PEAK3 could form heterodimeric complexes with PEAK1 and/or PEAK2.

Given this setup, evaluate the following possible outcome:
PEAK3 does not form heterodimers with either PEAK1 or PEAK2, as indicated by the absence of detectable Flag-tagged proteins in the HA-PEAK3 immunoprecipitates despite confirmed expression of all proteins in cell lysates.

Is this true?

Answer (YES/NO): NO